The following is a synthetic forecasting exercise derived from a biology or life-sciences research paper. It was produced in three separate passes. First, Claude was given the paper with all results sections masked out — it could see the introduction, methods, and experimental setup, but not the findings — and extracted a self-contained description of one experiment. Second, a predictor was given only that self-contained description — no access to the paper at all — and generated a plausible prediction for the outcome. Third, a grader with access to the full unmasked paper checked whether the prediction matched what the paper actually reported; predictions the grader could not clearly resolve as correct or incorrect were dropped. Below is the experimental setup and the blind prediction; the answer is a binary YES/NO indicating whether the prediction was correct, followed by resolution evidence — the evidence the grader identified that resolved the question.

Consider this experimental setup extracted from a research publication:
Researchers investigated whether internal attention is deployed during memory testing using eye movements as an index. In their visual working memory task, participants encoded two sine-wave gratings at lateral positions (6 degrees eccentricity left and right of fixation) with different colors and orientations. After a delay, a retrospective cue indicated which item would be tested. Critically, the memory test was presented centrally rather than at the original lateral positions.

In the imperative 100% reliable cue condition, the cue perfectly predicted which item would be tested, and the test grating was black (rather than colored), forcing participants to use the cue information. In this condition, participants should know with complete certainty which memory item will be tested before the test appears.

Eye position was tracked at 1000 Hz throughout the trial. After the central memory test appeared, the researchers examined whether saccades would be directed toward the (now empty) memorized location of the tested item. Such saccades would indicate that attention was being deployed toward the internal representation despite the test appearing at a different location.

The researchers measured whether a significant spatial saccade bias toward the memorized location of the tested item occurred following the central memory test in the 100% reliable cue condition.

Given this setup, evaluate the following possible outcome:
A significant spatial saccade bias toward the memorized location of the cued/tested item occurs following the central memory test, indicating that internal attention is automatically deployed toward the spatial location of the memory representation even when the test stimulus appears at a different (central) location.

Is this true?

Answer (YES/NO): NO